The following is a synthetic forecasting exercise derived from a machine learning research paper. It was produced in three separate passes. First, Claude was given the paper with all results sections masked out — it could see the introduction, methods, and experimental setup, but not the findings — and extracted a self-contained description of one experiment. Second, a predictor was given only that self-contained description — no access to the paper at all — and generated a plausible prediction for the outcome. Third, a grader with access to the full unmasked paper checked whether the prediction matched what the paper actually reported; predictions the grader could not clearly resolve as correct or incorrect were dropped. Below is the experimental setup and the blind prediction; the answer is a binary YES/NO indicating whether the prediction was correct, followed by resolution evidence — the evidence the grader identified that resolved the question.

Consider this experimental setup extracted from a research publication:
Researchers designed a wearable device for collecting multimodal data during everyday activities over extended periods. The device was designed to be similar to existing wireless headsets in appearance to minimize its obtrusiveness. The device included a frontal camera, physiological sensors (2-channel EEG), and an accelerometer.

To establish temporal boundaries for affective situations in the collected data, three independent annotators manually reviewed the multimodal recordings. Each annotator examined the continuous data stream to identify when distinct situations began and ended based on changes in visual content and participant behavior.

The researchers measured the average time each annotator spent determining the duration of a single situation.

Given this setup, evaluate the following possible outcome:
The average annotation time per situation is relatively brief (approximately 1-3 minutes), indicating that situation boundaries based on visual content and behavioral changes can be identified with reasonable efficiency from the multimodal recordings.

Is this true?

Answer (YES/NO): YES